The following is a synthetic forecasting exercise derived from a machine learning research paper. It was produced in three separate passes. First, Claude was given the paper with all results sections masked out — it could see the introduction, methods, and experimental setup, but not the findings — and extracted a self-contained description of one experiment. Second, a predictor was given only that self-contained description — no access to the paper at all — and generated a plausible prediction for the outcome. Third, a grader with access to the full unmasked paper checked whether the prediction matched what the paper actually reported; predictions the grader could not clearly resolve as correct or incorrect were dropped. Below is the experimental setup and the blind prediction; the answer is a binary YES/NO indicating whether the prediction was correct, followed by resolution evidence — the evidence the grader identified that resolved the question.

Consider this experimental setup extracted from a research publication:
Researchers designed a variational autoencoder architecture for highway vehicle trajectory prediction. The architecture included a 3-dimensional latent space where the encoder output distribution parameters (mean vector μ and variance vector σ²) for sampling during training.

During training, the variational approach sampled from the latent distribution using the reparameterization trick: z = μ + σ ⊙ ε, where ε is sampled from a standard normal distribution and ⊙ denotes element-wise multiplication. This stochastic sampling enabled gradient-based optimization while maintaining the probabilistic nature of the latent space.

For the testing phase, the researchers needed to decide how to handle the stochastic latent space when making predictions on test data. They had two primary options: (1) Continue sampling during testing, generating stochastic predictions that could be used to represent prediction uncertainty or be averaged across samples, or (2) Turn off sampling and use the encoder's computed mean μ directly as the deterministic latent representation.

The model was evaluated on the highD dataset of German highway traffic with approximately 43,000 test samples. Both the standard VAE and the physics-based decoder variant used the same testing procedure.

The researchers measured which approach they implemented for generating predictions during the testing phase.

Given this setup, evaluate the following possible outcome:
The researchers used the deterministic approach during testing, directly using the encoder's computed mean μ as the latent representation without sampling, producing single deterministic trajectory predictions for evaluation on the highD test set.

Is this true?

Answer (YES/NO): YES